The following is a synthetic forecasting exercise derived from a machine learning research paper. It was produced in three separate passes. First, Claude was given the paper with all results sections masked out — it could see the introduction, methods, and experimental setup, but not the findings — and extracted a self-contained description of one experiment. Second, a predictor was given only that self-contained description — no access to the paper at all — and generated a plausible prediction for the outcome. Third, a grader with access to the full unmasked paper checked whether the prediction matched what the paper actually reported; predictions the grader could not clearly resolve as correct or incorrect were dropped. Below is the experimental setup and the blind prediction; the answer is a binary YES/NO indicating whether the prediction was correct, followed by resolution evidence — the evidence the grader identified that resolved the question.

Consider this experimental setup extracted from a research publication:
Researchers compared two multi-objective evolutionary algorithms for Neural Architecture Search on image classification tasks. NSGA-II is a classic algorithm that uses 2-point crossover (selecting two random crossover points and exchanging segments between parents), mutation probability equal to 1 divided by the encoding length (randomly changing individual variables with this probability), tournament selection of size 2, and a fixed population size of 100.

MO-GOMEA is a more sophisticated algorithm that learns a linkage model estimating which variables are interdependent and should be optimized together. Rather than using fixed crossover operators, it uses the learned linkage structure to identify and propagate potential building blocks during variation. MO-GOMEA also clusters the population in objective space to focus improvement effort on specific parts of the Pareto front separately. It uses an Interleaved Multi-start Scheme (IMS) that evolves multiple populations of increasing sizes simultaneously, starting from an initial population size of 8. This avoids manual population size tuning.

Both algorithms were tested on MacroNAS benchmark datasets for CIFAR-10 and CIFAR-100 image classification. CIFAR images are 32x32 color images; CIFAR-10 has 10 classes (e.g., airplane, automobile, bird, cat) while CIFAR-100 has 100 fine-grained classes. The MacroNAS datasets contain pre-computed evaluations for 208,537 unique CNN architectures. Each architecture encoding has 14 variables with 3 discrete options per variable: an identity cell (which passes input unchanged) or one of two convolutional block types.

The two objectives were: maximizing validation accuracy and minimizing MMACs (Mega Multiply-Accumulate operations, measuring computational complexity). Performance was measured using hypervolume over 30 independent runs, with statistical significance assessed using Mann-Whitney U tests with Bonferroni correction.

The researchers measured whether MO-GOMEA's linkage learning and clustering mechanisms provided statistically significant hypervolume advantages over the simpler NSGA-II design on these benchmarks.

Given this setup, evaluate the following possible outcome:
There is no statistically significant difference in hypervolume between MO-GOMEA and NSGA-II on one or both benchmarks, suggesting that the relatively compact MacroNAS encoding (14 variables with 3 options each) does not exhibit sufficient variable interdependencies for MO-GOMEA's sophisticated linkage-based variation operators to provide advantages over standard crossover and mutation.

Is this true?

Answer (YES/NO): YES